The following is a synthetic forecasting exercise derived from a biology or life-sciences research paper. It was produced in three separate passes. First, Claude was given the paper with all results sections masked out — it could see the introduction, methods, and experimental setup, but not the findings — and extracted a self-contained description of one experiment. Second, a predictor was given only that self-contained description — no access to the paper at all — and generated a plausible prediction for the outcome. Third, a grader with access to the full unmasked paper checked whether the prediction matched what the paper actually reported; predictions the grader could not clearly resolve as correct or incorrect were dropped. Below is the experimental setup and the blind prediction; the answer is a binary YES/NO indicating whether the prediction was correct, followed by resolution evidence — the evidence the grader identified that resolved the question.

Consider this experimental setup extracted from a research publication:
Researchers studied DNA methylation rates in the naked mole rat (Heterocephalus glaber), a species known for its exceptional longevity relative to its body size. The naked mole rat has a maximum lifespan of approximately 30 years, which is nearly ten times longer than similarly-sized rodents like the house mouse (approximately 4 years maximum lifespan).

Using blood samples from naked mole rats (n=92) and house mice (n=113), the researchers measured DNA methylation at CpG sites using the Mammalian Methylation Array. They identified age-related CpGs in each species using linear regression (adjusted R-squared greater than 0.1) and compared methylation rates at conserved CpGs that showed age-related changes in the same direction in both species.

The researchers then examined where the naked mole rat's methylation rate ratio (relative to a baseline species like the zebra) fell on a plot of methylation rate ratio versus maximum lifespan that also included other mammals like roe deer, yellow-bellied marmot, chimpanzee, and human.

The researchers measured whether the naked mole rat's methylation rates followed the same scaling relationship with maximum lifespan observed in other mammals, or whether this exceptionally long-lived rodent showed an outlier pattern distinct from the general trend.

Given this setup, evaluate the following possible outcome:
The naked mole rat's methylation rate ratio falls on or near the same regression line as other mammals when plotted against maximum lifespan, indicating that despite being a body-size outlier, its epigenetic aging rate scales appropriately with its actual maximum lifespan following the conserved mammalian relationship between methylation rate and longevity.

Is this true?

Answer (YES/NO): YES